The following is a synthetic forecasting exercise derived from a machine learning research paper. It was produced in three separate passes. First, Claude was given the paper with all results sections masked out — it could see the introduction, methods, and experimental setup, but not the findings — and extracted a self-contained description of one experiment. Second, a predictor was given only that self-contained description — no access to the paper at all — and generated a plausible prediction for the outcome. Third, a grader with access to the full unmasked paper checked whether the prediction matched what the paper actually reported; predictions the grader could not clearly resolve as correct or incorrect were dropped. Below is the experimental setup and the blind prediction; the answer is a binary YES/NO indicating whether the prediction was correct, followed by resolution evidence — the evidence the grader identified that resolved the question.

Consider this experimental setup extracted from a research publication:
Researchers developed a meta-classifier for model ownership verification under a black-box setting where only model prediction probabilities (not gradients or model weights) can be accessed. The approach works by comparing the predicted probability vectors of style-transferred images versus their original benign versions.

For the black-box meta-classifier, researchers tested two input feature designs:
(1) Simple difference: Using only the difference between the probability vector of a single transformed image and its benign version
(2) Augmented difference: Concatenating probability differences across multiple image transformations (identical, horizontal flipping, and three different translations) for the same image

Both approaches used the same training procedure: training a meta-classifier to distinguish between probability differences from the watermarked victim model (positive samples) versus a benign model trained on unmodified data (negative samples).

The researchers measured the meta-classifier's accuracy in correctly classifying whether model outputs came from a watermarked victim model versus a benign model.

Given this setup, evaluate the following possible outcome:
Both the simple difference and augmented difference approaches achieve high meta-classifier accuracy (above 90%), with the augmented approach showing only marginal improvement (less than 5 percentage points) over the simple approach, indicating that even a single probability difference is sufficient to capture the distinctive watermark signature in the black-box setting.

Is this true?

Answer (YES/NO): NO